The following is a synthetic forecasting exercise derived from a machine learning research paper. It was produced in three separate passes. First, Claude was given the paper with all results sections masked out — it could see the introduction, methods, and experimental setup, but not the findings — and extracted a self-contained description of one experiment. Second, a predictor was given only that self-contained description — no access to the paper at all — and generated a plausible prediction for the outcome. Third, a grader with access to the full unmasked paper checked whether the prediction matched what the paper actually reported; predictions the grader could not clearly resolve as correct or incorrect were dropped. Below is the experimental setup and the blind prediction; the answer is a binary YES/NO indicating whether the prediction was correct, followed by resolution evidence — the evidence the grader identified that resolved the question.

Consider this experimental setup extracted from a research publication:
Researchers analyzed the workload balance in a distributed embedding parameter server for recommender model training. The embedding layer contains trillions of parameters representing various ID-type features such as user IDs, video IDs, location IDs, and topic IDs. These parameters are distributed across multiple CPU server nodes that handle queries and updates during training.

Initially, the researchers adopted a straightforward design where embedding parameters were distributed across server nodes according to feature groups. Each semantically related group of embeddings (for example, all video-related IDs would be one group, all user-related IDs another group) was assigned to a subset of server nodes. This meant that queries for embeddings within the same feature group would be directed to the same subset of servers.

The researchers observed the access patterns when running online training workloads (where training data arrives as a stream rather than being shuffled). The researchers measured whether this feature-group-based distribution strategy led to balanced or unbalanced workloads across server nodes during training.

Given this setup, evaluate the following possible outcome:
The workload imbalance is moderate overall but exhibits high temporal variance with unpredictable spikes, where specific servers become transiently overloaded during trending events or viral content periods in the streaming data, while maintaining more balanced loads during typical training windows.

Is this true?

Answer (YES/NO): NO